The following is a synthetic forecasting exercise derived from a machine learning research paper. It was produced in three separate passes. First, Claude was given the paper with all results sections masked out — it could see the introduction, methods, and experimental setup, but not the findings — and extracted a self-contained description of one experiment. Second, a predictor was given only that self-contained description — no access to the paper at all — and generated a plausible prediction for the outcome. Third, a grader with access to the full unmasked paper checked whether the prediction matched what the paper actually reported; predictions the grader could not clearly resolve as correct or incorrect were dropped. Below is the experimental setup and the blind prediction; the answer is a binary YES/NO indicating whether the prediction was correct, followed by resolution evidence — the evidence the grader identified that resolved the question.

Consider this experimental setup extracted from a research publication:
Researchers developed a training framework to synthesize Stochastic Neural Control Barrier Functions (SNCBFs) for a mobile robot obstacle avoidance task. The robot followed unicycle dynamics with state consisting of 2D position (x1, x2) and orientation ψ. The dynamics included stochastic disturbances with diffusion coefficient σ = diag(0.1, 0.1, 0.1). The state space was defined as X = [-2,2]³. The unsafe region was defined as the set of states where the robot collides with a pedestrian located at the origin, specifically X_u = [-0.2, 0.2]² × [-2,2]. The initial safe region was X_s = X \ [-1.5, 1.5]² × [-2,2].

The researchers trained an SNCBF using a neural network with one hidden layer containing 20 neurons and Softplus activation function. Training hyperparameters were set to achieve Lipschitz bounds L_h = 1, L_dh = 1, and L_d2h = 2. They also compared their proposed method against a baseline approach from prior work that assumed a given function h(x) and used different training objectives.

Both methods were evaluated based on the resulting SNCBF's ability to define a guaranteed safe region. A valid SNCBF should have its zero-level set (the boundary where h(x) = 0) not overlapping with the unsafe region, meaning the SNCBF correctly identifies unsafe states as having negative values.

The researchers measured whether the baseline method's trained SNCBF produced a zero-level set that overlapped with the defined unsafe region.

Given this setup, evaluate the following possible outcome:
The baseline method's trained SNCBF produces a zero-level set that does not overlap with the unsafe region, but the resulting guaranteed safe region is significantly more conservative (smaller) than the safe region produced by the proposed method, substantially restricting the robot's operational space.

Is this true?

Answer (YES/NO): YES